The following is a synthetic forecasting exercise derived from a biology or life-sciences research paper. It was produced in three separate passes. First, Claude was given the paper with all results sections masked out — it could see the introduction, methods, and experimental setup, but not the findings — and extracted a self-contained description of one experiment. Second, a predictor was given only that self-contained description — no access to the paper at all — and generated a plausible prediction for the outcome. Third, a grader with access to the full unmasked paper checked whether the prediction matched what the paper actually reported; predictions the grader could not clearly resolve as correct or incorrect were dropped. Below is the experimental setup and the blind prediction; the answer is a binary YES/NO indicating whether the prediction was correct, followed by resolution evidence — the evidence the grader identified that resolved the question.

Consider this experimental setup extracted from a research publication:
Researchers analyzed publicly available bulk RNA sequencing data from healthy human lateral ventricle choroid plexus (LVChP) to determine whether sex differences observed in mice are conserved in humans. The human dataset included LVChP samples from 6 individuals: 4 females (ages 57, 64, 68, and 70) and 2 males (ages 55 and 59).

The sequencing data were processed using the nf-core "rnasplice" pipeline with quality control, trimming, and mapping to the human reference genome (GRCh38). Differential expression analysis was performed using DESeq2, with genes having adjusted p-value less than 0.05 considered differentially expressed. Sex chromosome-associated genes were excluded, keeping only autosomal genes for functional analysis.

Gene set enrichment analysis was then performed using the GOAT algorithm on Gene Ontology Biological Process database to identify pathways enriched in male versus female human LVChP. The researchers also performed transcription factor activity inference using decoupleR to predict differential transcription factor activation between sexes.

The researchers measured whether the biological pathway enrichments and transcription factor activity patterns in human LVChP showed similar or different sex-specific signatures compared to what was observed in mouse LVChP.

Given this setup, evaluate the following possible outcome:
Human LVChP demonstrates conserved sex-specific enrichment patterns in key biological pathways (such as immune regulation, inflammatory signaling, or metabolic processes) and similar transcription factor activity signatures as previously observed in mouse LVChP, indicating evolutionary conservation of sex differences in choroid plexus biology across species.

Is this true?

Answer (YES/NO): YES